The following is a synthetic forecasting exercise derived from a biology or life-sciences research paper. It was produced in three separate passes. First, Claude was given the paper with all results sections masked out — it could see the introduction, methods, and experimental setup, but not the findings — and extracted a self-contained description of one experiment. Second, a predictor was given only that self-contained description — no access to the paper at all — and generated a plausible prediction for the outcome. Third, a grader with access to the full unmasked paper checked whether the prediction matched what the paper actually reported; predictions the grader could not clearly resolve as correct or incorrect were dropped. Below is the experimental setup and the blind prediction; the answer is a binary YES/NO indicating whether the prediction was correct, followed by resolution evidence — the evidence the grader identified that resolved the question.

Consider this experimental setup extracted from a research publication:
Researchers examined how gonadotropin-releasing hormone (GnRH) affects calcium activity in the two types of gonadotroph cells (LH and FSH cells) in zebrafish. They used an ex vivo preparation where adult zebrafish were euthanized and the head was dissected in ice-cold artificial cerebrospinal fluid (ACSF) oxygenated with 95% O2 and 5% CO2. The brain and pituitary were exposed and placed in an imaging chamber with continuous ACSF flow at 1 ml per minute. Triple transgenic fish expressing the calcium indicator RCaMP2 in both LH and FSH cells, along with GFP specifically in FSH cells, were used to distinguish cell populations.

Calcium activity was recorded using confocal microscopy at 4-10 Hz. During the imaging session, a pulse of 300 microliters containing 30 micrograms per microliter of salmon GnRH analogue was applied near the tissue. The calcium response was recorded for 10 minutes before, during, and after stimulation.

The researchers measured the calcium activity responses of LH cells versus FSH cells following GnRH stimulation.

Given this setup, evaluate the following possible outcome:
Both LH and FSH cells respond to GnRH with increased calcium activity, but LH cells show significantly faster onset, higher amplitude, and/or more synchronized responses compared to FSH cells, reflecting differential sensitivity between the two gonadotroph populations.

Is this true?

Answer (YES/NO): NO